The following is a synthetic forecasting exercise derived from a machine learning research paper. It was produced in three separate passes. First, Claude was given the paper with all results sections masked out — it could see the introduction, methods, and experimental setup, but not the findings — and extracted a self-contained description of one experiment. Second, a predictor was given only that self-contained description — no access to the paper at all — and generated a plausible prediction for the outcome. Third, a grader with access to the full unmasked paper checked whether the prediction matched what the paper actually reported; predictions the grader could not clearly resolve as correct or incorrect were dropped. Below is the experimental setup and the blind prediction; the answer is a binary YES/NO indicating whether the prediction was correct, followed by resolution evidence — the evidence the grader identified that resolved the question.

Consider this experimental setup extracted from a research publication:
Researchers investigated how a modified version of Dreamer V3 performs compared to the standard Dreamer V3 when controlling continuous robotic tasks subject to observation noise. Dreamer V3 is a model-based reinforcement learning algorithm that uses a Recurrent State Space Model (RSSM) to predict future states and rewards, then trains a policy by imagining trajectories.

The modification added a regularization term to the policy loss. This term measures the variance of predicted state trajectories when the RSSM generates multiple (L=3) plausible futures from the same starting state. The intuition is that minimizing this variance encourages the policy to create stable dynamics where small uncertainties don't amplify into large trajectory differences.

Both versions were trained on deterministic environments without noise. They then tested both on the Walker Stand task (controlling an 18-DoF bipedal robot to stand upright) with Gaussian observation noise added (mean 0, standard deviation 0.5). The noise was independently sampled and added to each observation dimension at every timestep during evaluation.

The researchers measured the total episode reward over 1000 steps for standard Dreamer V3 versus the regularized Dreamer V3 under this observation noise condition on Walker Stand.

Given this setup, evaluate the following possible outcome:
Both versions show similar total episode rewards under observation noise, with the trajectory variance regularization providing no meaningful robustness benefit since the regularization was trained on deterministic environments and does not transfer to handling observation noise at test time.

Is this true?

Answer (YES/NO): NO